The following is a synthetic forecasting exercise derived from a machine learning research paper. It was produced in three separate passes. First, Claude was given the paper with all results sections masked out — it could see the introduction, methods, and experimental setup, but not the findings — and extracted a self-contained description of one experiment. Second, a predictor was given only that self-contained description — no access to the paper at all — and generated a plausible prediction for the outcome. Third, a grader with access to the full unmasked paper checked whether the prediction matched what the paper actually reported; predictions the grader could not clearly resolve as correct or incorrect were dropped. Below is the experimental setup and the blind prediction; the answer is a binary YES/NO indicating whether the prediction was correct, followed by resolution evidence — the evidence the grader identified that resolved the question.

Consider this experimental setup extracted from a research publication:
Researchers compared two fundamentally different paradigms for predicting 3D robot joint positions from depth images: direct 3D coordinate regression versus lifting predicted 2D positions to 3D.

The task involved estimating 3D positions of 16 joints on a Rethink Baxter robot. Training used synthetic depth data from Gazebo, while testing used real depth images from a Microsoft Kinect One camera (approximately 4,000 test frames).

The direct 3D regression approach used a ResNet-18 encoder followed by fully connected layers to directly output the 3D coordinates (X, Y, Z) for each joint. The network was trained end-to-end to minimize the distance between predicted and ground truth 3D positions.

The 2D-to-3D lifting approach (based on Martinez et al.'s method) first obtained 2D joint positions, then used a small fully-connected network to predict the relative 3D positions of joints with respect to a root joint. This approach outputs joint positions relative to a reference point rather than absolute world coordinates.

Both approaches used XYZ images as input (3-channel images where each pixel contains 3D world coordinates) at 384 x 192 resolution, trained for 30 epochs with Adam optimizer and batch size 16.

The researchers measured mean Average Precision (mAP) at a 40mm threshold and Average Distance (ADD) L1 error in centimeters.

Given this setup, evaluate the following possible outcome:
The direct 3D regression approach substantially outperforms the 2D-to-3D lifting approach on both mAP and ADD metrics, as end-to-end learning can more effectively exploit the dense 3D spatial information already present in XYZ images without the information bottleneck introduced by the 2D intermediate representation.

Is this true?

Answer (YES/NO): NO